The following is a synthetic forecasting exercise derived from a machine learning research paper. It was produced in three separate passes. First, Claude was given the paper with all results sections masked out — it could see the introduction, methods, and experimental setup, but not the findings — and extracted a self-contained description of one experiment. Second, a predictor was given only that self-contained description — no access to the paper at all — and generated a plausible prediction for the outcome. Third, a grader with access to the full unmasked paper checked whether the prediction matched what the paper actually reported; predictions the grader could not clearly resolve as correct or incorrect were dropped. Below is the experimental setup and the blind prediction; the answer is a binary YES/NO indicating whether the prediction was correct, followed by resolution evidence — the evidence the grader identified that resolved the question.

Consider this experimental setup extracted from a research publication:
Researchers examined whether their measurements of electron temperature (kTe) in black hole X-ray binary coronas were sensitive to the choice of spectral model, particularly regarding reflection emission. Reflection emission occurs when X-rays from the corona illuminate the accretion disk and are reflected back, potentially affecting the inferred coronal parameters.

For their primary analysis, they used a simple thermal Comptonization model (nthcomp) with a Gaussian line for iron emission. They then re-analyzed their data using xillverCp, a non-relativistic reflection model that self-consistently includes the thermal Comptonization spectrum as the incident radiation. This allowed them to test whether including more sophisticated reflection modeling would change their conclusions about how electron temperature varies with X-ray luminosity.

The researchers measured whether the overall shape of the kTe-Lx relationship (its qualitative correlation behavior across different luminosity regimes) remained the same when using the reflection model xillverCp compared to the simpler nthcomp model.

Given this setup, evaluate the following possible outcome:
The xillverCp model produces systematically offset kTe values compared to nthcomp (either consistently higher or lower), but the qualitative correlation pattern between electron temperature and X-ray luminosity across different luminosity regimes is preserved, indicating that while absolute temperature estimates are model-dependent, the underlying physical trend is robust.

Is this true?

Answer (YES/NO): NO